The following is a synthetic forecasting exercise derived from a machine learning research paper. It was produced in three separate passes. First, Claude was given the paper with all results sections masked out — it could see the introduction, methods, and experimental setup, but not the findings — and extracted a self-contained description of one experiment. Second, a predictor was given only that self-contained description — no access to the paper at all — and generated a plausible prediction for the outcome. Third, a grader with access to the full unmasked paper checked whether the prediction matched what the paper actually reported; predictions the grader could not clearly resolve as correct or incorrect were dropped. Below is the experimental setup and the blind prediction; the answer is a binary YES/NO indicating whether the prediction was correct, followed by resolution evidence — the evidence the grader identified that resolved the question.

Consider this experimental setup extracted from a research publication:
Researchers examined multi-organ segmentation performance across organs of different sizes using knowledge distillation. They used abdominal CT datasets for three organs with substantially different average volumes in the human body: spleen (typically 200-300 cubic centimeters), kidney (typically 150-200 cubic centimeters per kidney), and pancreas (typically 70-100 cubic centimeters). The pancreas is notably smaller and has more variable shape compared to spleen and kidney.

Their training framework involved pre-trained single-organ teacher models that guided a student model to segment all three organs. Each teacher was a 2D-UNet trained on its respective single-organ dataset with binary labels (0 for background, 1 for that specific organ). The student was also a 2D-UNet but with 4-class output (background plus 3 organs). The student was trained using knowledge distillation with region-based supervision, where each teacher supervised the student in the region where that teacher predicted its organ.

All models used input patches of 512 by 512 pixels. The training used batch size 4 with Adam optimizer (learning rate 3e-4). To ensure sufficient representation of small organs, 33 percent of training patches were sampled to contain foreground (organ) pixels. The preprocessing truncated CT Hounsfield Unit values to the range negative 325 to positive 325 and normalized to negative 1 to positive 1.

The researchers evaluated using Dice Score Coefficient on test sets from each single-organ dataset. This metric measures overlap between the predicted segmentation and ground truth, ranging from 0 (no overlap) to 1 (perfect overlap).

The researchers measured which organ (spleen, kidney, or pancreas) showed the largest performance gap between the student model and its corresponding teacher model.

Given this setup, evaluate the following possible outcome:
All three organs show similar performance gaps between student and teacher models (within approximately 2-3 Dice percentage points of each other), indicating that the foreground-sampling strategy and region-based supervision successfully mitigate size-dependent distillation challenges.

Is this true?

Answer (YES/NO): NO